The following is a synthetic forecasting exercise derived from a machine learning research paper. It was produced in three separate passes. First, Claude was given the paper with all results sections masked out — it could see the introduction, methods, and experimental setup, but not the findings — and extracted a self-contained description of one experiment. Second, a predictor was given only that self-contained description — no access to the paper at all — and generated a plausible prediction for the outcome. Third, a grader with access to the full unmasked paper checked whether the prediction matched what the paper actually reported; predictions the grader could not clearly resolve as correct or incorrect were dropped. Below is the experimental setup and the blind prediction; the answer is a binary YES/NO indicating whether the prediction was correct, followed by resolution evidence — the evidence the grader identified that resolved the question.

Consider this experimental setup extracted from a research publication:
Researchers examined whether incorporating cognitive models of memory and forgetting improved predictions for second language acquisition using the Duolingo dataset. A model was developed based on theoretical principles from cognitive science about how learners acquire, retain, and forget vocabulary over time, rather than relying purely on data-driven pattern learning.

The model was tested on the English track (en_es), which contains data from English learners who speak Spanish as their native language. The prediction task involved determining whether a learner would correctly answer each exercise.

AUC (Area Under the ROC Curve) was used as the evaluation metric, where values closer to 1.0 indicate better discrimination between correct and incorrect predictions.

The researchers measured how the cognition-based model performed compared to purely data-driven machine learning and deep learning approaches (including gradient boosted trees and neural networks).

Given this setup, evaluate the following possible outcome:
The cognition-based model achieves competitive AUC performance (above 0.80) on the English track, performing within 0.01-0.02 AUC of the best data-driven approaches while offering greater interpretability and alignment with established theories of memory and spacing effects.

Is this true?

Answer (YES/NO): YES